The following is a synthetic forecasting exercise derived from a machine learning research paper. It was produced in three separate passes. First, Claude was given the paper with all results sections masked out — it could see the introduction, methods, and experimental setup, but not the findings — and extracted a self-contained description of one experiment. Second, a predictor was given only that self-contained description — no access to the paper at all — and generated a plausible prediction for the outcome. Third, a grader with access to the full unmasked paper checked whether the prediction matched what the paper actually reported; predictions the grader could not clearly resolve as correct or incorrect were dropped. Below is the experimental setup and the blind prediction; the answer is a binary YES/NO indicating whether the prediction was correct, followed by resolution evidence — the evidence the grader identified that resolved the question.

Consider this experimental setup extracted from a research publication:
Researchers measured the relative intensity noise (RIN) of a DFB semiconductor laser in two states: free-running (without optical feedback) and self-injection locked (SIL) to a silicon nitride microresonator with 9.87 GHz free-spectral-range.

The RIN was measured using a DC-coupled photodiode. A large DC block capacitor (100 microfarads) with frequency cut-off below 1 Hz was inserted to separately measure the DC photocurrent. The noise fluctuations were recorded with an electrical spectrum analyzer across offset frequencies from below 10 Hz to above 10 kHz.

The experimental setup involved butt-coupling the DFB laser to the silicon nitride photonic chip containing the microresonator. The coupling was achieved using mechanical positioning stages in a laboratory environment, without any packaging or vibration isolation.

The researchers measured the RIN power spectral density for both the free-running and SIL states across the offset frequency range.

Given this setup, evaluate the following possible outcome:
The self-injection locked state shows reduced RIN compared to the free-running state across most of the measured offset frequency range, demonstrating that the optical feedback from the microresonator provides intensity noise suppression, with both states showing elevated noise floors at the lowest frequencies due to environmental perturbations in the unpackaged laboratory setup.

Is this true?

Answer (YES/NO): NO